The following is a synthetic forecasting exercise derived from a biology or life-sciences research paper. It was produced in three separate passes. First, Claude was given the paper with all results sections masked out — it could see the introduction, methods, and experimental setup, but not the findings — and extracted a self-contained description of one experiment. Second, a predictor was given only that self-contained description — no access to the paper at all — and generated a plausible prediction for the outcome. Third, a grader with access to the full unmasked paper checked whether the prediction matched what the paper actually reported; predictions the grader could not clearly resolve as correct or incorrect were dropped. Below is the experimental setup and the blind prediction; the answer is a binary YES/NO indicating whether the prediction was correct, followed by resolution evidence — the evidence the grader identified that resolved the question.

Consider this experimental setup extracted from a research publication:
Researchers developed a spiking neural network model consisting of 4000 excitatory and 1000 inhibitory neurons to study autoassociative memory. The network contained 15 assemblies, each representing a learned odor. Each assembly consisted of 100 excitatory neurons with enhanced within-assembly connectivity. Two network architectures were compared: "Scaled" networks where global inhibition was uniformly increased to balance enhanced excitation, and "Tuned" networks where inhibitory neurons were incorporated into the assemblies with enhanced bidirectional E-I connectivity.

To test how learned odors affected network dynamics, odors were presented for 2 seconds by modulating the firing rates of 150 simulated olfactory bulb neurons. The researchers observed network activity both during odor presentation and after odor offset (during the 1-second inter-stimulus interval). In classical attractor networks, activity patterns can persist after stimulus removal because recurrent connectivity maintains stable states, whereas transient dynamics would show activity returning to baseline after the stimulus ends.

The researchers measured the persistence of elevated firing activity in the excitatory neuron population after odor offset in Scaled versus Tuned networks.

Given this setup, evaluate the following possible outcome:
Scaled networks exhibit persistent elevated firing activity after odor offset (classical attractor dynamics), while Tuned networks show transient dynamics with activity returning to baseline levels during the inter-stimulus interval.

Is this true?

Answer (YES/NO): YES